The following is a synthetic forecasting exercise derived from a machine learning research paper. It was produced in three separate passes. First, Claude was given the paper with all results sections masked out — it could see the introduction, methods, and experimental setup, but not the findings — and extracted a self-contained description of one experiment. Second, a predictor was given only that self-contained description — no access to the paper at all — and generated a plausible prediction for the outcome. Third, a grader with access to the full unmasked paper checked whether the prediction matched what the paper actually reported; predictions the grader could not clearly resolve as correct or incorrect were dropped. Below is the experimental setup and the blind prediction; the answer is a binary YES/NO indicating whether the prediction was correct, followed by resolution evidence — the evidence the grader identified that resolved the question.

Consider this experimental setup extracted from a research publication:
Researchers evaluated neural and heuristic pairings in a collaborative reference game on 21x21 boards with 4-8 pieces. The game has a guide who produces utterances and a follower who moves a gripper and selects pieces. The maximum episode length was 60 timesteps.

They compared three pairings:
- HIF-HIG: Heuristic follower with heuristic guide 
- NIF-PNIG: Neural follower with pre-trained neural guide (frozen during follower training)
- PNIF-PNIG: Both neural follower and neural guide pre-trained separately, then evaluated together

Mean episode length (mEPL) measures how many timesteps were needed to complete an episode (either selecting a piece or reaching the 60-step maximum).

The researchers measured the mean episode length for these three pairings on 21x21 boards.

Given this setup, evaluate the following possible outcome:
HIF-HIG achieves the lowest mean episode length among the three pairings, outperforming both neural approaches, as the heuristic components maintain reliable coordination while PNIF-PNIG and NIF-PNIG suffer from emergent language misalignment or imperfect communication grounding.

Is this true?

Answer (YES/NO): YES